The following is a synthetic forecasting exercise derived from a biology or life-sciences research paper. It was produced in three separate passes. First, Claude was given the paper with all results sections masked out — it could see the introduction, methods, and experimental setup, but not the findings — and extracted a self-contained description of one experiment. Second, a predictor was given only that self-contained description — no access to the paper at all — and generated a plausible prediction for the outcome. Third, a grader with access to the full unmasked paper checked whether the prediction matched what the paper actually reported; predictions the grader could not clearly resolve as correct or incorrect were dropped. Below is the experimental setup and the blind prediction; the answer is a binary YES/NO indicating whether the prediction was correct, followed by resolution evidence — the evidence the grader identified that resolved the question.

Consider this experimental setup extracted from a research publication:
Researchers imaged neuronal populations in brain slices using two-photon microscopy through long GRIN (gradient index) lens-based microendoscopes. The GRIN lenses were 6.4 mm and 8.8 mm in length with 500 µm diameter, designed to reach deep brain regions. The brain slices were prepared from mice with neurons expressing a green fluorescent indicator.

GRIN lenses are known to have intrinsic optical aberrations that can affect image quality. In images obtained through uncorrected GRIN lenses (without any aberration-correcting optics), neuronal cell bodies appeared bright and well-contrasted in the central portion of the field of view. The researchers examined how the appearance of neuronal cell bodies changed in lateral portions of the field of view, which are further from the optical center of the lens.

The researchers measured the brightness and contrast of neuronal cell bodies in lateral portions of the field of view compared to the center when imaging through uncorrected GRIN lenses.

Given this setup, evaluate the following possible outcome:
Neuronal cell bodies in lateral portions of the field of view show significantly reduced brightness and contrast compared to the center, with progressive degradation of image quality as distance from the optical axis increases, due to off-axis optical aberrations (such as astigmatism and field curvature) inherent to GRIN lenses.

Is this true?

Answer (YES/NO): YES